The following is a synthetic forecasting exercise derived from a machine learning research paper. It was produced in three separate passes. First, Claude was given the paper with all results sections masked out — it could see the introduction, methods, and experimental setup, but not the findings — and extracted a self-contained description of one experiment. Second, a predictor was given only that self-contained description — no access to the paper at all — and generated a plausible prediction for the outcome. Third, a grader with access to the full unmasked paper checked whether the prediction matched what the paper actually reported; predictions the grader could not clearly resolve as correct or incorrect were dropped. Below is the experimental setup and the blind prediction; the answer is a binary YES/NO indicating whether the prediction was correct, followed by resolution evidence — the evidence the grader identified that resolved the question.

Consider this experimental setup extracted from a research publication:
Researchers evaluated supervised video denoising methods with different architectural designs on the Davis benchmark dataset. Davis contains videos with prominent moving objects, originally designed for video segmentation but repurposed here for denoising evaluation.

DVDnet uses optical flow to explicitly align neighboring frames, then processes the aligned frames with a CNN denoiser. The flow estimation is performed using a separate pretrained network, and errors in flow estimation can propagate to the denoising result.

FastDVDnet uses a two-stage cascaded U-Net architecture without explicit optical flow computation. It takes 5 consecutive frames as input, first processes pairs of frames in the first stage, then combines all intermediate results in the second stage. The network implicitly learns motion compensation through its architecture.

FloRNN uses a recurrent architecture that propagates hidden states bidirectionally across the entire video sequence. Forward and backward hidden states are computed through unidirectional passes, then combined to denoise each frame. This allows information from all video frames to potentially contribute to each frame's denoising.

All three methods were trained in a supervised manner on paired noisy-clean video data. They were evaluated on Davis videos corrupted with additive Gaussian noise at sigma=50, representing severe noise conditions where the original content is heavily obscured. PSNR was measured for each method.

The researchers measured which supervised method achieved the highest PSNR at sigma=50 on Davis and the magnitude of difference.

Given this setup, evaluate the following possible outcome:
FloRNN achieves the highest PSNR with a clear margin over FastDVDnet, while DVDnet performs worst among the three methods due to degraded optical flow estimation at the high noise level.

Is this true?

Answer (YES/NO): YES